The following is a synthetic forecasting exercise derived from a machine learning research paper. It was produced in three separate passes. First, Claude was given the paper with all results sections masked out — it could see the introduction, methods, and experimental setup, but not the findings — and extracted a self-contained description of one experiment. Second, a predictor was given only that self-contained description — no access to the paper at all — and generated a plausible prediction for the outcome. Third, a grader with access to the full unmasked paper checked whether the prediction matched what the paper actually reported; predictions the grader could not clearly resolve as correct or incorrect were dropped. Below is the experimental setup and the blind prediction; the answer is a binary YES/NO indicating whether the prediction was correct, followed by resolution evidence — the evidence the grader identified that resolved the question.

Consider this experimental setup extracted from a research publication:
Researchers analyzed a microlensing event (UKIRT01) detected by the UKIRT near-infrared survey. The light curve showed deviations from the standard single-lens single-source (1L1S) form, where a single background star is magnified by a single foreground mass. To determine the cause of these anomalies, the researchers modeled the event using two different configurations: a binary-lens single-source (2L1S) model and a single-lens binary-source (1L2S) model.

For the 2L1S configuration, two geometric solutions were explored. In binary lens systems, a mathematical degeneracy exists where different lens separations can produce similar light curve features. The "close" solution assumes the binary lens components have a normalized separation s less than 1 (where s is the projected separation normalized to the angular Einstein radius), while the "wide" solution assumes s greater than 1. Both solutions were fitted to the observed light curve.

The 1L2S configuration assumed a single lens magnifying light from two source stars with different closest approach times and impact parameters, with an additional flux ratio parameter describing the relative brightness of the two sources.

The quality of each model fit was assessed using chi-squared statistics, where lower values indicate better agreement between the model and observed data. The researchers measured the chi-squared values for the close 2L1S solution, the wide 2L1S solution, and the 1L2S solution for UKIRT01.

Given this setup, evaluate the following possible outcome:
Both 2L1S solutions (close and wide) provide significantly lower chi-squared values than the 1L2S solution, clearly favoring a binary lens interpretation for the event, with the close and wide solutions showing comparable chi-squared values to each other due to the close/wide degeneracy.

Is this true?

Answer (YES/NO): NO